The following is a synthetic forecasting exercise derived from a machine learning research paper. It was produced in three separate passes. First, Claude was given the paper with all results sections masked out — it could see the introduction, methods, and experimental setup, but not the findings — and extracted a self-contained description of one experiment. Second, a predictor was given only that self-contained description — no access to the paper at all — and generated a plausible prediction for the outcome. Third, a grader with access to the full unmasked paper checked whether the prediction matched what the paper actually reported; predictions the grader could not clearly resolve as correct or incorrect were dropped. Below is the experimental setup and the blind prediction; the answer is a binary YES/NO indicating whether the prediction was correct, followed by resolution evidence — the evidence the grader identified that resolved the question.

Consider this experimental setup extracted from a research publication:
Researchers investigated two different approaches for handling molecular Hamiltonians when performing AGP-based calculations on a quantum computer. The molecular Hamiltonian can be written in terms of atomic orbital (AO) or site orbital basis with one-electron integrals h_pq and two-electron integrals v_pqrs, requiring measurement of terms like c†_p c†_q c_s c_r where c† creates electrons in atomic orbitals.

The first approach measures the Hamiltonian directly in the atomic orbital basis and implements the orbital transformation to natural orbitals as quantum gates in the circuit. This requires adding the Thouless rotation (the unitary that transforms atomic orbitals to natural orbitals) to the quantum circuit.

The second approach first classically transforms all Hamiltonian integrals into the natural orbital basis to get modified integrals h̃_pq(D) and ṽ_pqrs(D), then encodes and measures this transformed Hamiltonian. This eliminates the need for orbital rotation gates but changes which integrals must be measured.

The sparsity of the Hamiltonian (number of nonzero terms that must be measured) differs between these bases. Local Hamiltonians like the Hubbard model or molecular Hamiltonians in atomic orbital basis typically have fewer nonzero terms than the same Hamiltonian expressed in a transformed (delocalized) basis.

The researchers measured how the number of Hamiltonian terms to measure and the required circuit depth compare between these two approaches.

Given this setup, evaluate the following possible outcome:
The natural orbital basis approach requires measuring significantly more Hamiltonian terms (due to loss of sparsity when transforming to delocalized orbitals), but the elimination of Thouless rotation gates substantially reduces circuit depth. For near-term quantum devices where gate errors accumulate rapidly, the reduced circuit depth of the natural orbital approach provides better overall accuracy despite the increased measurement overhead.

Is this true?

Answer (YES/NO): NO